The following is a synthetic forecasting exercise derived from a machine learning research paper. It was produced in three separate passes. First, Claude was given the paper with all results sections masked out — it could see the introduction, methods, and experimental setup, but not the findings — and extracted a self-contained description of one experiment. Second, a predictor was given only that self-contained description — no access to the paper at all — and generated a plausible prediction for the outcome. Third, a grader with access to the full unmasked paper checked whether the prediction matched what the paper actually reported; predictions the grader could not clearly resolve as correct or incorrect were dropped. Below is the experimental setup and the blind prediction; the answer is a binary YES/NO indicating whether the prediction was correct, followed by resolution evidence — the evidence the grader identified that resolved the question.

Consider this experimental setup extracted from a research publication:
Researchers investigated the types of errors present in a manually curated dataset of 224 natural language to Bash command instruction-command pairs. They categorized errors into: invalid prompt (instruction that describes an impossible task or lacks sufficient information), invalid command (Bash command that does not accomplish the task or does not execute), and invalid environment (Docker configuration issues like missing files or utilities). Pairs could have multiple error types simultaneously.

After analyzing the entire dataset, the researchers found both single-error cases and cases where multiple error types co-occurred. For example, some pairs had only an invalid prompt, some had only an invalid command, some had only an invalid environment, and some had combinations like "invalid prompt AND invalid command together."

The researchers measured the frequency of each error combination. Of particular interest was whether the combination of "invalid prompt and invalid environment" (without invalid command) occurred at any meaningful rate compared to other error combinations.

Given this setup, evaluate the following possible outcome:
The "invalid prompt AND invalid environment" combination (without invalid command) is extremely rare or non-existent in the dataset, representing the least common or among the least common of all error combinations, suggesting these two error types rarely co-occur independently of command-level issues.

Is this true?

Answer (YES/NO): YES